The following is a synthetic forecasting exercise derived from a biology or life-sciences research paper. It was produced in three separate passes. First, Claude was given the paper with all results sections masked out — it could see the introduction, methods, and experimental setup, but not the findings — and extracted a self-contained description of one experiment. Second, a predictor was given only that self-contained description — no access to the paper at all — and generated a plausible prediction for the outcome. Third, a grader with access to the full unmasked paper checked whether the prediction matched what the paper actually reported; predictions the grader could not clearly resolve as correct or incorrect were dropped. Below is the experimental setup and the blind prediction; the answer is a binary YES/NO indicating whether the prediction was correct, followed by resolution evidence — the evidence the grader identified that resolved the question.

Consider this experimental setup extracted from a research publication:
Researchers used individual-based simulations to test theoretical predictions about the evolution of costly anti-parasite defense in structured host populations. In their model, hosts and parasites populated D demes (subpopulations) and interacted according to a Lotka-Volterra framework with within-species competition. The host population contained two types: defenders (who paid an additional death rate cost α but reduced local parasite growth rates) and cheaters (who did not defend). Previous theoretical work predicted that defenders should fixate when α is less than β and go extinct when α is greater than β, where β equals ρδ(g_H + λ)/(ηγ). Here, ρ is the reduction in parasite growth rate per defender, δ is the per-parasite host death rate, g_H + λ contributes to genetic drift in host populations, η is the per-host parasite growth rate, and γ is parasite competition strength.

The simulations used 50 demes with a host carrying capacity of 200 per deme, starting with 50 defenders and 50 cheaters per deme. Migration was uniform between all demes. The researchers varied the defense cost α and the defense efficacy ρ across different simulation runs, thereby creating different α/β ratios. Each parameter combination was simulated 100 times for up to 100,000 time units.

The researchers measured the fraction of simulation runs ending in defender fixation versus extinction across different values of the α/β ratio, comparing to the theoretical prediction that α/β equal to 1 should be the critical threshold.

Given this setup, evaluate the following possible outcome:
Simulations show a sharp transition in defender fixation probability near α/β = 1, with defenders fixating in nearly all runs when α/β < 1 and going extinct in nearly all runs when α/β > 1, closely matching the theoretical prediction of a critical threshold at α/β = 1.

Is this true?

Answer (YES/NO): NO